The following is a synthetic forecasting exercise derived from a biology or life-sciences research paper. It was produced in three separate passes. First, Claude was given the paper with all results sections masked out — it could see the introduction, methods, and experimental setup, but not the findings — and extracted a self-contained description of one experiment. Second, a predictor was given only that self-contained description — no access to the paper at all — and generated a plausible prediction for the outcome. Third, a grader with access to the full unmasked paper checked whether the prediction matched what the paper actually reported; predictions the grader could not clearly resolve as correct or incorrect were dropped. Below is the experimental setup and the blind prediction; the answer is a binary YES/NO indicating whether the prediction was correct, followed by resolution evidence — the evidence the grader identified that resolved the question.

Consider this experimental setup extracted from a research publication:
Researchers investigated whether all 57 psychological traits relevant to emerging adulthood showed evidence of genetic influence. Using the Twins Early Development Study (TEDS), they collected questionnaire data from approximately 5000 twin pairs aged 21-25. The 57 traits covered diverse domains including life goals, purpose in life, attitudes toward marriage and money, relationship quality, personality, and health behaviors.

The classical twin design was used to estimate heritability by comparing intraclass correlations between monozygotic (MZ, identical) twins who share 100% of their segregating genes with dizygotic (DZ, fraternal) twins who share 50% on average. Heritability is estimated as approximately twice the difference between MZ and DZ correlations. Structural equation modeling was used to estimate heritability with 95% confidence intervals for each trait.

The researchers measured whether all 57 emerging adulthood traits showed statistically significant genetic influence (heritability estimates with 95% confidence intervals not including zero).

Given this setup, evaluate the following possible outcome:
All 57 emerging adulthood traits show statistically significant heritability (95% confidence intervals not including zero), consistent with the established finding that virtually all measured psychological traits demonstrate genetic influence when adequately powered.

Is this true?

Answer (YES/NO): YES